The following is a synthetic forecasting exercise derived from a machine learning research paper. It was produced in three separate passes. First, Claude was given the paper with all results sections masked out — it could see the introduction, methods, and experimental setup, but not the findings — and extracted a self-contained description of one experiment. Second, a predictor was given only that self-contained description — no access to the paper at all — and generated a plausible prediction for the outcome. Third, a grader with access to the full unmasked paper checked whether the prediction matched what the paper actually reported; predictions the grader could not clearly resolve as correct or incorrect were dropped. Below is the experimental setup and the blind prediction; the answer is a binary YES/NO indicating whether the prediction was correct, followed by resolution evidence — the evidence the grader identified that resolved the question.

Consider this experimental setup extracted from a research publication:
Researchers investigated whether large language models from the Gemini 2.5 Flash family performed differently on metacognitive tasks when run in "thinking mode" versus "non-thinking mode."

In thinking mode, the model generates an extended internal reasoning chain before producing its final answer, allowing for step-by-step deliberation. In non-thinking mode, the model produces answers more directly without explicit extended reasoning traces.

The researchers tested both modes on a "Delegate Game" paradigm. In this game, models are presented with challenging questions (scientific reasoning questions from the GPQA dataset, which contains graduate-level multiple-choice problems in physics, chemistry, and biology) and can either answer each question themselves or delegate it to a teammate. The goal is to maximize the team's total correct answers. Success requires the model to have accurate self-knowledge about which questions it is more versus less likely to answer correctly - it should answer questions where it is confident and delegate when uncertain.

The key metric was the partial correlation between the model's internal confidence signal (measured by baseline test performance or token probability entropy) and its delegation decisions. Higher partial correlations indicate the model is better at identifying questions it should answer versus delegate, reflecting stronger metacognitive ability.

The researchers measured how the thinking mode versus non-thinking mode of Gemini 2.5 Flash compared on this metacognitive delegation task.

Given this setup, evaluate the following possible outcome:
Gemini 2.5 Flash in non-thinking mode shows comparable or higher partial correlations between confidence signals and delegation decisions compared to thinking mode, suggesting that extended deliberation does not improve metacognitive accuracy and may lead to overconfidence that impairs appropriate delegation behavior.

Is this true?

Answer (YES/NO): YES